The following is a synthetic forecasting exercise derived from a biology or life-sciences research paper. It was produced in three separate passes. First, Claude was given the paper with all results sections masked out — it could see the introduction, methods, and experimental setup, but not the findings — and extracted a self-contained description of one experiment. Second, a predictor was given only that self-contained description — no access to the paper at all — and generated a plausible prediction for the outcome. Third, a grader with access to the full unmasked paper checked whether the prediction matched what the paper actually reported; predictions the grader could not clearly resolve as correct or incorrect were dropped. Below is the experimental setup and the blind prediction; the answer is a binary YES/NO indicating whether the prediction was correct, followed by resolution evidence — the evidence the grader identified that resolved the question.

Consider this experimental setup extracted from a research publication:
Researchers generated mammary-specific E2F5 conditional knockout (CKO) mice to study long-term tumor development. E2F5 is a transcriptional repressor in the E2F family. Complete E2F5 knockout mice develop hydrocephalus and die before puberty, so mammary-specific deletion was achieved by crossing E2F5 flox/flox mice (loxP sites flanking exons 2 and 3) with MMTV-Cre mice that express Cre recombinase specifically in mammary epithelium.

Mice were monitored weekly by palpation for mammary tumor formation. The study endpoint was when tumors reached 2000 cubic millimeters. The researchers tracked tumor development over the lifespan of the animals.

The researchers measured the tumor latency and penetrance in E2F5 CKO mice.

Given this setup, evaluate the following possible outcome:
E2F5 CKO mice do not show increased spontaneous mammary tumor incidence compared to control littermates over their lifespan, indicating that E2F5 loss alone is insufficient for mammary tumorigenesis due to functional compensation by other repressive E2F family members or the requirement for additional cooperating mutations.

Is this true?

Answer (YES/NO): NO